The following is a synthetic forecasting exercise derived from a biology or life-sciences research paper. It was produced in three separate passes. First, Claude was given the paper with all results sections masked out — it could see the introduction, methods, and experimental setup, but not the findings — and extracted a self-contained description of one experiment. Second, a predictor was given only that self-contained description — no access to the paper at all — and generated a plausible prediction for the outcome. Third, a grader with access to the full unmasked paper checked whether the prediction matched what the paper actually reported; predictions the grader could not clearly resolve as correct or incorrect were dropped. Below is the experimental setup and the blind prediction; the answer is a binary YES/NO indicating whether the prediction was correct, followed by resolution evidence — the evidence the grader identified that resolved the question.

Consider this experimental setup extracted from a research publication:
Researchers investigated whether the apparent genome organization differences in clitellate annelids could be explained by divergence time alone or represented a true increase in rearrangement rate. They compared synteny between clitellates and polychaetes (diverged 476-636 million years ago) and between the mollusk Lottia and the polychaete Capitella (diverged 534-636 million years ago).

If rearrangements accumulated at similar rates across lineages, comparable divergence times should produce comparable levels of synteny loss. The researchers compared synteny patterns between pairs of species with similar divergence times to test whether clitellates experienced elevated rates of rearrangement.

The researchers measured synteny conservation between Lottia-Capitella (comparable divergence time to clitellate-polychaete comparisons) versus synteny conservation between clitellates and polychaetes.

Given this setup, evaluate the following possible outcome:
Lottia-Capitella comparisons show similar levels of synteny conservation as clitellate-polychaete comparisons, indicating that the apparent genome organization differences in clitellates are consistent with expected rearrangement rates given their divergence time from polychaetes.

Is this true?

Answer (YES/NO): NO